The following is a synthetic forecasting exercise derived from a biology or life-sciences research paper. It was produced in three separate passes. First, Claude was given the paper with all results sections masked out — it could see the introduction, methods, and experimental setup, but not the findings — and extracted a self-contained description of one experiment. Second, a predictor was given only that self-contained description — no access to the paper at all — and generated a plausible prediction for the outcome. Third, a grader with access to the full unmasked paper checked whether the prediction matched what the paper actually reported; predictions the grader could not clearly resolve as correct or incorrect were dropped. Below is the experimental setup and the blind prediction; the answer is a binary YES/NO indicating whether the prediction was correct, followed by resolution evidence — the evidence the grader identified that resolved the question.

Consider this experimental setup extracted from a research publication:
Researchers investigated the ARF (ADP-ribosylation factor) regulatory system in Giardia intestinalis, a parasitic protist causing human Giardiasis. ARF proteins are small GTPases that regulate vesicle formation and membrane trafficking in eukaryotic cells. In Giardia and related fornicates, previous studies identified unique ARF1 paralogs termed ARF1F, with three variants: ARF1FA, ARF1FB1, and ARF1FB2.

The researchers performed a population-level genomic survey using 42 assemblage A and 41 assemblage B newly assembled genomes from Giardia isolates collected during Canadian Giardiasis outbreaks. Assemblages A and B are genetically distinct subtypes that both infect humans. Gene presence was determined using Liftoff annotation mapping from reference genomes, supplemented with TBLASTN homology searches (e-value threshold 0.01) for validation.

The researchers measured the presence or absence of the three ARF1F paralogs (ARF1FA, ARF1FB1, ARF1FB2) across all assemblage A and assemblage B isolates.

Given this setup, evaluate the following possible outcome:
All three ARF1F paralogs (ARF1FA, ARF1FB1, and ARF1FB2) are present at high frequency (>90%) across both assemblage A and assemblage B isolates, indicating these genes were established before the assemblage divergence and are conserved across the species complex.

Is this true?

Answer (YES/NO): NO